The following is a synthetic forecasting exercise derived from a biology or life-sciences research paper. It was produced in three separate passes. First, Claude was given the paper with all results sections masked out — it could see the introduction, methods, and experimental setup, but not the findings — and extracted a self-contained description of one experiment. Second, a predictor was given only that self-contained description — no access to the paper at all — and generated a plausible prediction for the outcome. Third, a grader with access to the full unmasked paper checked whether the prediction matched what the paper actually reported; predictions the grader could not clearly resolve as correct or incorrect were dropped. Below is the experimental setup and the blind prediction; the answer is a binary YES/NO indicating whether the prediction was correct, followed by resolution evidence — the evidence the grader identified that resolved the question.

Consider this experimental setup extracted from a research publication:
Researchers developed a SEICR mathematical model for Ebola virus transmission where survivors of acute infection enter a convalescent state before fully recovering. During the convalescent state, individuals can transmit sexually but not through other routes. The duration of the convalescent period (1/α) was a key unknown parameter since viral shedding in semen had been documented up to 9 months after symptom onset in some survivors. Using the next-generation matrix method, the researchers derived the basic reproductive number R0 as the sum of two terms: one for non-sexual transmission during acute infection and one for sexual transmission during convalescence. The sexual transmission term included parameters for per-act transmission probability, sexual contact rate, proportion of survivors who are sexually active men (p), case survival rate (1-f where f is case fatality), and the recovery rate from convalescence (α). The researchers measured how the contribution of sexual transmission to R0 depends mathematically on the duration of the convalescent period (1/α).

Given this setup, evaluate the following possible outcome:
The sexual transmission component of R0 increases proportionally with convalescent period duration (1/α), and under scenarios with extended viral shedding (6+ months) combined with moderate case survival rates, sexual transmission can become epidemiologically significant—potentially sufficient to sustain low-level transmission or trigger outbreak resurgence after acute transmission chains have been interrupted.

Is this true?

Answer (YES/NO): NO